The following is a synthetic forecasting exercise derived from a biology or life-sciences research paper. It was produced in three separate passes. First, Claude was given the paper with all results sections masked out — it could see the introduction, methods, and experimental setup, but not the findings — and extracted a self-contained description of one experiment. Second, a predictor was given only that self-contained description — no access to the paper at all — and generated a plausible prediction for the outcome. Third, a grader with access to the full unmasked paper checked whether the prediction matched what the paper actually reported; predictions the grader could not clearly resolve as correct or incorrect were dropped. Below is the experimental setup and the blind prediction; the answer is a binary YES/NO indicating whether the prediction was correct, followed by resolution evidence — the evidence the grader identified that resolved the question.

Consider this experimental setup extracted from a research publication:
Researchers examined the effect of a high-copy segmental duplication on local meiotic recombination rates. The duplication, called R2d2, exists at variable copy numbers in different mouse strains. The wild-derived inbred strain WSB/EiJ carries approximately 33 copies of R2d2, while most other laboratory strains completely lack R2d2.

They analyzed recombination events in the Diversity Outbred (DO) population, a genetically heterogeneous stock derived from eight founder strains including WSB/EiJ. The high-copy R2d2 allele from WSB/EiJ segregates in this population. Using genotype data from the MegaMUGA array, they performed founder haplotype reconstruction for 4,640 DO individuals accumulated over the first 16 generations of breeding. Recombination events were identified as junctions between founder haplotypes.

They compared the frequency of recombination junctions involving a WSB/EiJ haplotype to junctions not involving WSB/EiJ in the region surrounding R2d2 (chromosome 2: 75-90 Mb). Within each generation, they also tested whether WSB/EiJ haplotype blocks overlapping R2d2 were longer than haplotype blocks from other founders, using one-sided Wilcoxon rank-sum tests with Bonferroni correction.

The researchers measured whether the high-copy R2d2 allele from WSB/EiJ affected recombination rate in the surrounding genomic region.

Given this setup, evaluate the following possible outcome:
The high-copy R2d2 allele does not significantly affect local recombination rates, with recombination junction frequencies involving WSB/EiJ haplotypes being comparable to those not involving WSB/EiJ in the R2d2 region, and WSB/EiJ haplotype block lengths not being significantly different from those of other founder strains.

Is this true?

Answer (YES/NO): NO